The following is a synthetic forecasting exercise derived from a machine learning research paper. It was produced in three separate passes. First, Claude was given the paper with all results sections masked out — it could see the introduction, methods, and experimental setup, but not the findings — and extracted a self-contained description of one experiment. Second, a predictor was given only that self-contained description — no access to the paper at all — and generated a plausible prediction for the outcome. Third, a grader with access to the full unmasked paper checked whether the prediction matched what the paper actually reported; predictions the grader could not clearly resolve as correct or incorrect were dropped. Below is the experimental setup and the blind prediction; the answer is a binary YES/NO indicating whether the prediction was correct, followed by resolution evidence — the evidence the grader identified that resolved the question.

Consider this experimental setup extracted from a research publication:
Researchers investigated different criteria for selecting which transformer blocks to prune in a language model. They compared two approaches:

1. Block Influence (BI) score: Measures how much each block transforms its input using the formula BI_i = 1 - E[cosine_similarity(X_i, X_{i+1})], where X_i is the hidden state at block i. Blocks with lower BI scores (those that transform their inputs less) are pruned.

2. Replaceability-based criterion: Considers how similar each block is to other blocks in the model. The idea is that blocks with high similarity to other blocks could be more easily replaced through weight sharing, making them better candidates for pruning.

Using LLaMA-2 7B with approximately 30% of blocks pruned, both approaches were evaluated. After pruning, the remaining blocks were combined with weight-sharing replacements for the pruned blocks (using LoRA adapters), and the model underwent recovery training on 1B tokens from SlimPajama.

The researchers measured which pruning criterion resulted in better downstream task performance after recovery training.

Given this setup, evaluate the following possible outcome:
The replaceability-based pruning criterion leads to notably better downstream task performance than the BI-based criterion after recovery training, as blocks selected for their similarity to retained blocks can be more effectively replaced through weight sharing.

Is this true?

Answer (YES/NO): NO